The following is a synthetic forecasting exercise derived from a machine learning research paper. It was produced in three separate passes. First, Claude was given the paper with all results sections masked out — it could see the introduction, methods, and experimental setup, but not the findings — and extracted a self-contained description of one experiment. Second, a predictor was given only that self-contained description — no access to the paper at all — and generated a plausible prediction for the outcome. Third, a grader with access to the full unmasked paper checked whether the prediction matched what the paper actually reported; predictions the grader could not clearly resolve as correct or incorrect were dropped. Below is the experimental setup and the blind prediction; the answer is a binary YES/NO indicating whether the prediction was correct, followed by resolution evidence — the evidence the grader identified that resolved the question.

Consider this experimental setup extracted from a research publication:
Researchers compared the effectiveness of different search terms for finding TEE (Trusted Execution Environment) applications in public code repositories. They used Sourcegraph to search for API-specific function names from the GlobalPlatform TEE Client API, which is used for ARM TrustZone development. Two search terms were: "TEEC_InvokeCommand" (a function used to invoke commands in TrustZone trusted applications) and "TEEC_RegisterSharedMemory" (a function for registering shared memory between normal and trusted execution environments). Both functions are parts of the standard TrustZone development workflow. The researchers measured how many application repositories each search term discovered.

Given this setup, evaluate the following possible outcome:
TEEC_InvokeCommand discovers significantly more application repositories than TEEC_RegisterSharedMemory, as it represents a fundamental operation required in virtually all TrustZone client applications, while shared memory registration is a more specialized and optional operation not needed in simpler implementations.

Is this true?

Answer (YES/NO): YES